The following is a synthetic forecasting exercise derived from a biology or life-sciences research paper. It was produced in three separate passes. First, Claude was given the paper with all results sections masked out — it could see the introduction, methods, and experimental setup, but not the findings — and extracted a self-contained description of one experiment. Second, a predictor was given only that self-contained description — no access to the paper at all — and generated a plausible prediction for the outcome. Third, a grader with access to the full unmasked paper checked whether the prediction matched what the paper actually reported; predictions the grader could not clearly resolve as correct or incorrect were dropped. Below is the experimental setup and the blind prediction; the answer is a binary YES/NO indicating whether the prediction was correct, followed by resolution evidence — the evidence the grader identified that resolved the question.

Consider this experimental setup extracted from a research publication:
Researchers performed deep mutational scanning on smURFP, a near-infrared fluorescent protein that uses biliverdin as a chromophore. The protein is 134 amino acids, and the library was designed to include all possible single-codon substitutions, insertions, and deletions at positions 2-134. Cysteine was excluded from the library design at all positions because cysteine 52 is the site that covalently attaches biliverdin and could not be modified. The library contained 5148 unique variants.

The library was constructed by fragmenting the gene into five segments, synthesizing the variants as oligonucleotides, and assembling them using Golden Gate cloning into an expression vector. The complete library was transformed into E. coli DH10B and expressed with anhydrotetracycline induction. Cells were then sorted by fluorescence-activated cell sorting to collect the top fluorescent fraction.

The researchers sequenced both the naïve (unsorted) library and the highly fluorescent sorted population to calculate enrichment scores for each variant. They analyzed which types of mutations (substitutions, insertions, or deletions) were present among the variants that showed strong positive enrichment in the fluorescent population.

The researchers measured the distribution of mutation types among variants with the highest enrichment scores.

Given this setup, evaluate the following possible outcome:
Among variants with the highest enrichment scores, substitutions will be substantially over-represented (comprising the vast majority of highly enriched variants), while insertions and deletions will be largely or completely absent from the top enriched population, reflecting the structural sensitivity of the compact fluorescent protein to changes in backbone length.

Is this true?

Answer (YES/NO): YES